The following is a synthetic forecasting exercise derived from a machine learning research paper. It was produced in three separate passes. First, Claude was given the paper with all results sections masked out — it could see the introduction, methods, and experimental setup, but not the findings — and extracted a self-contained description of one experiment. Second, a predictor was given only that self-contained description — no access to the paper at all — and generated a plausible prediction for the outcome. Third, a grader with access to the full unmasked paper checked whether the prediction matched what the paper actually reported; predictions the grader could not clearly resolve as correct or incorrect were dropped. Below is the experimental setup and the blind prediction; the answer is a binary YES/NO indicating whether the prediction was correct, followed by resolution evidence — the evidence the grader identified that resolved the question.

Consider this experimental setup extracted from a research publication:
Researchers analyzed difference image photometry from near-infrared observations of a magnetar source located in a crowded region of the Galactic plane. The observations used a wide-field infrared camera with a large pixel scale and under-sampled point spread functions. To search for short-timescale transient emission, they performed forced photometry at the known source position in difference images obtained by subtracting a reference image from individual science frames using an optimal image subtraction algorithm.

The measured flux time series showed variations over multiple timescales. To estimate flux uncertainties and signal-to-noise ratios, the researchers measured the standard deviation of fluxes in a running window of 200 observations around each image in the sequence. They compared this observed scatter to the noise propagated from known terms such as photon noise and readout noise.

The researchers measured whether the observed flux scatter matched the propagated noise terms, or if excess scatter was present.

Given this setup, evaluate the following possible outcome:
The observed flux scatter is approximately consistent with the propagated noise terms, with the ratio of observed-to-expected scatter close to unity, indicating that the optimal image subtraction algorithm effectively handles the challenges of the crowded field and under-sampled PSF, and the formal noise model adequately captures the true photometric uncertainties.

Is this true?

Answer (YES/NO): NO